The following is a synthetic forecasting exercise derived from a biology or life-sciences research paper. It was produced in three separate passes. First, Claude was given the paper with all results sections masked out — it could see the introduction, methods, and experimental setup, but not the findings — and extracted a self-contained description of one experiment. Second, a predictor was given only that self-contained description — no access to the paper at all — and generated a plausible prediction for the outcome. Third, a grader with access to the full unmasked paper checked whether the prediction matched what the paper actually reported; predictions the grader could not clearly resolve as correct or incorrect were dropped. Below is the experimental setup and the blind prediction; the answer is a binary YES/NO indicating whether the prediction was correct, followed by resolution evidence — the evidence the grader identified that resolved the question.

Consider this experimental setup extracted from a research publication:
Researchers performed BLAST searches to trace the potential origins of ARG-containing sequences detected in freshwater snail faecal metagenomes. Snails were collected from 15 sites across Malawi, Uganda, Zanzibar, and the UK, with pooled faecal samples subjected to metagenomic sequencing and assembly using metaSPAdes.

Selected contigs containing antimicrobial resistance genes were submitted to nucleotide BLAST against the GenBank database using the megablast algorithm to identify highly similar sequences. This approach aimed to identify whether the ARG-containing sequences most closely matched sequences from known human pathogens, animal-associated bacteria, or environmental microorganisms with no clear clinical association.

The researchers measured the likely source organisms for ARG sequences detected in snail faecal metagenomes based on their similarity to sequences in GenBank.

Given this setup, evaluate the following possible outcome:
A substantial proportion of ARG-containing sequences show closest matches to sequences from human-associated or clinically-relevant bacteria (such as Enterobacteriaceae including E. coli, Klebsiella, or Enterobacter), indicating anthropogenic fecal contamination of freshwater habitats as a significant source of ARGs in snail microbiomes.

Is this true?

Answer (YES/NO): NO